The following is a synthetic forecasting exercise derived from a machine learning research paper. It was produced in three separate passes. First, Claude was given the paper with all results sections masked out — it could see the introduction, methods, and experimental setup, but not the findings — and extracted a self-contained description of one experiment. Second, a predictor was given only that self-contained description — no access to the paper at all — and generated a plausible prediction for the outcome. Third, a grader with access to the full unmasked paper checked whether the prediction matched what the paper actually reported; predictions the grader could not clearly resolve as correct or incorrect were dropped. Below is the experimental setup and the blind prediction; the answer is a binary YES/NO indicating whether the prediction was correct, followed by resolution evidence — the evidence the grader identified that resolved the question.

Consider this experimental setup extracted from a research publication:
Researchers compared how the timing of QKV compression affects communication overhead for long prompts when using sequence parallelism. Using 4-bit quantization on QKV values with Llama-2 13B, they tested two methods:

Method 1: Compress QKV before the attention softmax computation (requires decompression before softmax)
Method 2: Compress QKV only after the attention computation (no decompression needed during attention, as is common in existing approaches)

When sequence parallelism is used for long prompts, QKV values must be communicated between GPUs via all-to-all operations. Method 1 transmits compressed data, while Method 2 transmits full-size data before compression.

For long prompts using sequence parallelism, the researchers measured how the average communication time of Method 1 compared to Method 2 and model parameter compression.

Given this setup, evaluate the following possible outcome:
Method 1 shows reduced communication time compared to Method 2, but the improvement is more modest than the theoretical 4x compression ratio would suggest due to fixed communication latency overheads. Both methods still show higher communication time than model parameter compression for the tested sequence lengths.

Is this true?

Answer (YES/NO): NO